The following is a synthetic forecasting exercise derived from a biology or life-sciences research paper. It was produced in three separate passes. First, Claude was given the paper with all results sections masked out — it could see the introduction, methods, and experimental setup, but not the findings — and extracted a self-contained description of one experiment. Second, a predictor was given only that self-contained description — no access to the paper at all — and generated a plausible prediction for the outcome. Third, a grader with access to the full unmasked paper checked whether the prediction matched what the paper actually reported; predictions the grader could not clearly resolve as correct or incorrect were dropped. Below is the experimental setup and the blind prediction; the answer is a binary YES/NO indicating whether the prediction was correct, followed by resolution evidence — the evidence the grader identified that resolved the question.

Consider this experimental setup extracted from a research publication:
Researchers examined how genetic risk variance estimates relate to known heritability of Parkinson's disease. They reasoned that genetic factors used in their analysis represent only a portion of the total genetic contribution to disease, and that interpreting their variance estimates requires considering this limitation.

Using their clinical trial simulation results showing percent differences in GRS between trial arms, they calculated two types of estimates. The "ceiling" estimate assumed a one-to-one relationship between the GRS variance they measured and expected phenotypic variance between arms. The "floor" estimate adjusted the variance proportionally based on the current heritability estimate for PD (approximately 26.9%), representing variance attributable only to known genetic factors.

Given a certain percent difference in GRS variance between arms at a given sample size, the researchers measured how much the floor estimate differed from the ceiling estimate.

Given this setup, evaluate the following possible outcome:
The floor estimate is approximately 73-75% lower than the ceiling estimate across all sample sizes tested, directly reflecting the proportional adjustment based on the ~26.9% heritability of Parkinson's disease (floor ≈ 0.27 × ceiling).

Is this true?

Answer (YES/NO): YES